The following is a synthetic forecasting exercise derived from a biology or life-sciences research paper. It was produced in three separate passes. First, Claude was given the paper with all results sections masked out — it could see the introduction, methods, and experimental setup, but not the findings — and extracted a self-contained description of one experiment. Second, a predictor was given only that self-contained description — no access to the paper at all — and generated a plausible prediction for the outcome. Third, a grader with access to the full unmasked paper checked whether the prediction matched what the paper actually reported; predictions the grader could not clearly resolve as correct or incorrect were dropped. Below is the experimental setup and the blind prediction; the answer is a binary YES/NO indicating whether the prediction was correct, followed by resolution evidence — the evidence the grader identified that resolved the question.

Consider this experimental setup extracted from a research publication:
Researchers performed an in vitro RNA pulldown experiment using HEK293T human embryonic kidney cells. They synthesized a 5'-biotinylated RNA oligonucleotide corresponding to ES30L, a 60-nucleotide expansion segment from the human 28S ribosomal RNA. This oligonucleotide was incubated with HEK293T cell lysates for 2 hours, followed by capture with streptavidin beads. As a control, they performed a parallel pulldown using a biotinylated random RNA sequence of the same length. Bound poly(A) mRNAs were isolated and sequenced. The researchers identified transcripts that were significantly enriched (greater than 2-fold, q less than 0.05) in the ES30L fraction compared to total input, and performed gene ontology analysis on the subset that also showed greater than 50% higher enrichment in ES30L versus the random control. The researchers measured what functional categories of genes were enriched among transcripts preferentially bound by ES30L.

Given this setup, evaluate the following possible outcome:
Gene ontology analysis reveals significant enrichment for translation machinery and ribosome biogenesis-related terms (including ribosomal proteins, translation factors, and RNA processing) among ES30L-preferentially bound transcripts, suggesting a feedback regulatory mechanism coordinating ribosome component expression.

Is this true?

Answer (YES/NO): YES